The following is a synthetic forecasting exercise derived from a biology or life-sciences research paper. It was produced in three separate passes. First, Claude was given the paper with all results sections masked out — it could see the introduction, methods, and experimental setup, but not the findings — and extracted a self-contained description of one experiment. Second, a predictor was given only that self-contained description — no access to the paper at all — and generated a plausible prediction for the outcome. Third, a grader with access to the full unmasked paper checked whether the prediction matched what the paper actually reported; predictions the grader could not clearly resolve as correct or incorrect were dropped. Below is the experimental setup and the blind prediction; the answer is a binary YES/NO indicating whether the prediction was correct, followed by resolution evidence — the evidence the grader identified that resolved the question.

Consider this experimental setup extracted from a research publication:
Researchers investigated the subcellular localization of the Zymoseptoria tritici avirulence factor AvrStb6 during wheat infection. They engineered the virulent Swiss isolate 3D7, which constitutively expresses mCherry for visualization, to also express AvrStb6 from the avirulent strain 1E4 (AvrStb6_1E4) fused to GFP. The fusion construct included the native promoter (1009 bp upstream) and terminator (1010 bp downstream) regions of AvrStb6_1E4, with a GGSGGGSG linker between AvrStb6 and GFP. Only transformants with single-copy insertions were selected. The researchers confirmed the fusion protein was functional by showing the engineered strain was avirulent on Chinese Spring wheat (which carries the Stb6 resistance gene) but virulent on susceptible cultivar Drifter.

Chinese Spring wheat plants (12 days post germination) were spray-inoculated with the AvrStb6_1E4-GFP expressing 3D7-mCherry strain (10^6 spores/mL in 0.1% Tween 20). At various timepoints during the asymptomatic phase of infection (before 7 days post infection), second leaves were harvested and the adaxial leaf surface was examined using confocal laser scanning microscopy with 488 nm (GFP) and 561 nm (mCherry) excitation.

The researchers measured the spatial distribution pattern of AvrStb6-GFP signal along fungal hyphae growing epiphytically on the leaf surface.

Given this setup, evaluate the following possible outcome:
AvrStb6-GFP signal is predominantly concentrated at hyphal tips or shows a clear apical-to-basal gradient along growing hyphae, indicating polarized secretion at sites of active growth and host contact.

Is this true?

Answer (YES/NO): NO